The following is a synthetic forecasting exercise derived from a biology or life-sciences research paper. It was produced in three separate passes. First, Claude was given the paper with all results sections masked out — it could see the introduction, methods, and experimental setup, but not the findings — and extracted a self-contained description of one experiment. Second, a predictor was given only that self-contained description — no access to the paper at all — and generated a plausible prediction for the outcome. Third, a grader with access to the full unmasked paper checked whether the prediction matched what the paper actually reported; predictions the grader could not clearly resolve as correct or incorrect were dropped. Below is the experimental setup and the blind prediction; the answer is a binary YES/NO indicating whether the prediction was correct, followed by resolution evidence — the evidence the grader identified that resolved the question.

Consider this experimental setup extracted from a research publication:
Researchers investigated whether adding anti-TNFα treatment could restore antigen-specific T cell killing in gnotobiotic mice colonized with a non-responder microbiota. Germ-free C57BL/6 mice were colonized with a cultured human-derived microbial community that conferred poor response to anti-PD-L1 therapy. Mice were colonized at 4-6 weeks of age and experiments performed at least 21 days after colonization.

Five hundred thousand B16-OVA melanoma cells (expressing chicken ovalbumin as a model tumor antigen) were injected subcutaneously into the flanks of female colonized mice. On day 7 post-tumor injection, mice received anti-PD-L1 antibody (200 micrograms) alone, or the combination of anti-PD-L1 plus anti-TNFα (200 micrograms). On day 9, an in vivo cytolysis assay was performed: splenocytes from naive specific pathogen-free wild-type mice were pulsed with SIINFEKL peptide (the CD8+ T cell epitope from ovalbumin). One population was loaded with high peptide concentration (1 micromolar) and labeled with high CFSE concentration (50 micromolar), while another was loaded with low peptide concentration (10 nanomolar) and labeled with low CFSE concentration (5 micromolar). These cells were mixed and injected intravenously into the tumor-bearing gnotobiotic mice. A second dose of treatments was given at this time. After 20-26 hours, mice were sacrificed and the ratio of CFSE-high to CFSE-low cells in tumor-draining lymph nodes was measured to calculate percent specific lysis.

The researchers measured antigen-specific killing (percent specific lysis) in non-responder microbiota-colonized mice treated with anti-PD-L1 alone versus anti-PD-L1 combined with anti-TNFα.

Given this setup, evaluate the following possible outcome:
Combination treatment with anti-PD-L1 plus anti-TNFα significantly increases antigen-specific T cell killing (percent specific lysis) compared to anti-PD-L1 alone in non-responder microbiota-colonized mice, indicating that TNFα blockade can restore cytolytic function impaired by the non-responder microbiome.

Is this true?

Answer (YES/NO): YES